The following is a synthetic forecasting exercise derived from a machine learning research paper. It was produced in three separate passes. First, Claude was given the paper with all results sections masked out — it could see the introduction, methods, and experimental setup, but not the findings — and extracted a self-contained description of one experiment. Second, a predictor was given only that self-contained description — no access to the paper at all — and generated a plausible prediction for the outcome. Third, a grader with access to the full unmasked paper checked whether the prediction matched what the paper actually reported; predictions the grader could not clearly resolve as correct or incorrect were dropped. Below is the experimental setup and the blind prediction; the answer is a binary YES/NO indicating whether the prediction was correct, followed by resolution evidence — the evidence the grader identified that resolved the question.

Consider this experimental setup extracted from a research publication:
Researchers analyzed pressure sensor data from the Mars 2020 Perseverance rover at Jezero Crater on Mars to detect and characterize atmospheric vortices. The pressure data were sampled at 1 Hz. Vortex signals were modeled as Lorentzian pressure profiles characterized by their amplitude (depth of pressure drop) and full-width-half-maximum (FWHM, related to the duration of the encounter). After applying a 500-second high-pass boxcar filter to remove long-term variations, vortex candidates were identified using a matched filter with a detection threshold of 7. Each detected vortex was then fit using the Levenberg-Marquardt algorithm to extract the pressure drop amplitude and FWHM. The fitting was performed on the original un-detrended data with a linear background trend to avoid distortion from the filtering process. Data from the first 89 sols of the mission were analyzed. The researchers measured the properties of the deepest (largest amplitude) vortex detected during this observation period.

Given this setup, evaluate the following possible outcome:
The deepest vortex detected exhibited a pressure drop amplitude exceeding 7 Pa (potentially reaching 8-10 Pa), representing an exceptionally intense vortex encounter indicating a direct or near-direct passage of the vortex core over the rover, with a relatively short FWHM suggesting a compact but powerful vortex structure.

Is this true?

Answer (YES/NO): NO